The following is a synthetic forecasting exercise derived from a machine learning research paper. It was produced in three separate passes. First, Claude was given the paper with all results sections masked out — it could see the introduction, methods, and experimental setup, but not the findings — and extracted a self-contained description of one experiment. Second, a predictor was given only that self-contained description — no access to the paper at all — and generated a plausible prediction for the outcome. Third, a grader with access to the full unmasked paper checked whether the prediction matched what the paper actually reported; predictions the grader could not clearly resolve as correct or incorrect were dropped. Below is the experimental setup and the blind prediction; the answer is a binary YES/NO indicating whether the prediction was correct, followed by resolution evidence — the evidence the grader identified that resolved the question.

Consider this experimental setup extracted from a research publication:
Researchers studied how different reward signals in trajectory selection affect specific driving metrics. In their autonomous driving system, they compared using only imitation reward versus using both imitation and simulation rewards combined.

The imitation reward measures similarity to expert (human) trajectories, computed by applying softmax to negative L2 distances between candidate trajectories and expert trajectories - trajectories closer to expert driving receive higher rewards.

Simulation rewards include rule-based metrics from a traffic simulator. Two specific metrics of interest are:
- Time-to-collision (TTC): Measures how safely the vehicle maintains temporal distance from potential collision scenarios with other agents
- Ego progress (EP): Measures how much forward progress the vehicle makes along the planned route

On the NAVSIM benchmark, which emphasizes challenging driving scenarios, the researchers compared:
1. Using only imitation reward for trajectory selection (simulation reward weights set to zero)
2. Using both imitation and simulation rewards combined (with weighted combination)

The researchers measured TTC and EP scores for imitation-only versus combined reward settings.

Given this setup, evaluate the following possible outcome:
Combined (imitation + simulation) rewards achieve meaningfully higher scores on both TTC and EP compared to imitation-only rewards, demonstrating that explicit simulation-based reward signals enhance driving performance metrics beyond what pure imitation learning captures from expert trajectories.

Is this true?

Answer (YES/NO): NO